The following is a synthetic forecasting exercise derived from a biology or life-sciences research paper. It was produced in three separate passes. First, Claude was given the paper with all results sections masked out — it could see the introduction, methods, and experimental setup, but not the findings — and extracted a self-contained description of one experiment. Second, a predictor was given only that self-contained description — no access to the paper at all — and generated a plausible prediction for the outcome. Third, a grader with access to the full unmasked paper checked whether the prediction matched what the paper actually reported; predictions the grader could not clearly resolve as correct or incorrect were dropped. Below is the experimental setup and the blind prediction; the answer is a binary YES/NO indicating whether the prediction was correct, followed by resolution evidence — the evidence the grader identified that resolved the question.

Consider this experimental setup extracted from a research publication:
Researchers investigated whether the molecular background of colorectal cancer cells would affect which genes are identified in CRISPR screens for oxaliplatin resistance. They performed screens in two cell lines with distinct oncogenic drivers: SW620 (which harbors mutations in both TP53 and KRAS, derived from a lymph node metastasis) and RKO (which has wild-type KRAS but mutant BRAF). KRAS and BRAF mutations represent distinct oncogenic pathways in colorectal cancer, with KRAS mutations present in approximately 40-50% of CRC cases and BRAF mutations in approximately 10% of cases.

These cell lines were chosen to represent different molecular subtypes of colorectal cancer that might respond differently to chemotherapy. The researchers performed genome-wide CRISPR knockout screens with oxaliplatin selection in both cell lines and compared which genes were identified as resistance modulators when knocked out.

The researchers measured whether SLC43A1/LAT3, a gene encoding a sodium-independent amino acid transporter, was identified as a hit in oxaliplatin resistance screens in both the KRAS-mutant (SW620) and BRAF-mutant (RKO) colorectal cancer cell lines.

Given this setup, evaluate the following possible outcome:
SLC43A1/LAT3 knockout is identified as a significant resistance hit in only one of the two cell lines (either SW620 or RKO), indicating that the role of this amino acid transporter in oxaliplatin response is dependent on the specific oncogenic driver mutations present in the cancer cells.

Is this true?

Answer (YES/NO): NO